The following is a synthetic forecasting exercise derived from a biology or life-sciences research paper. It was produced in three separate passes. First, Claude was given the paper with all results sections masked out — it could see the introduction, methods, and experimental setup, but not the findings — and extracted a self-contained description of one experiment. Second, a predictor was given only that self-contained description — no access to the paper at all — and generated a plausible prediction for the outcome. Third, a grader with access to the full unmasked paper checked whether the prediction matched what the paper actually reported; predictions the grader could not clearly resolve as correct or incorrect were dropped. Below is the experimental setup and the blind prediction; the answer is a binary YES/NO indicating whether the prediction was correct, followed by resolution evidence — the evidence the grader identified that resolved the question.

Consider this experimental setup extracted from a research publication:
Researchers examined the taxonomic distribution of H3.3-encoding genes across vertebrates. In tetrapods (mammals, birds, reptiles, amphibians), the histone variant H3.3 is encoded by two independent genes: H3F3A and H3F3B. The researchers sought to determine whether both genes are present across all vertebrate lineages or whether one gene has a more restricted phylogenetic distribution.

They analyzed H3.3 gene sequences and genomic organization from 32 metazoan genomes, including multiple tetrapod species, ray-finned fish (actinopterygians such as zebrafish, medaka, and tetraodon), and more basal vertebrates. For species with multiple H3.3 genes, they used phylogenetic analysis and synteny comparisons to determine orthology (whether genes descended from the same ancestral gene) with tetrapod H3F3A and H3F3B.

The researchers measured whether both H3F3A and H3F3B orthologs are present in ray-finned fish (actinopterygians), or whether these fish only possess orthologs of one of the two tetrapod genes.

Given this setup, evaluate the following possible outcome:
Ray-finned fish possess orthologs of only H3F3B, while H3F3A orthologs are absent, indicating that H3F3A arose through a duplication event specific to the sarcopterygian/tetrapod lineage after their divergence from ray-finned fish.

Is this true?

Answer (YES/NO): YES